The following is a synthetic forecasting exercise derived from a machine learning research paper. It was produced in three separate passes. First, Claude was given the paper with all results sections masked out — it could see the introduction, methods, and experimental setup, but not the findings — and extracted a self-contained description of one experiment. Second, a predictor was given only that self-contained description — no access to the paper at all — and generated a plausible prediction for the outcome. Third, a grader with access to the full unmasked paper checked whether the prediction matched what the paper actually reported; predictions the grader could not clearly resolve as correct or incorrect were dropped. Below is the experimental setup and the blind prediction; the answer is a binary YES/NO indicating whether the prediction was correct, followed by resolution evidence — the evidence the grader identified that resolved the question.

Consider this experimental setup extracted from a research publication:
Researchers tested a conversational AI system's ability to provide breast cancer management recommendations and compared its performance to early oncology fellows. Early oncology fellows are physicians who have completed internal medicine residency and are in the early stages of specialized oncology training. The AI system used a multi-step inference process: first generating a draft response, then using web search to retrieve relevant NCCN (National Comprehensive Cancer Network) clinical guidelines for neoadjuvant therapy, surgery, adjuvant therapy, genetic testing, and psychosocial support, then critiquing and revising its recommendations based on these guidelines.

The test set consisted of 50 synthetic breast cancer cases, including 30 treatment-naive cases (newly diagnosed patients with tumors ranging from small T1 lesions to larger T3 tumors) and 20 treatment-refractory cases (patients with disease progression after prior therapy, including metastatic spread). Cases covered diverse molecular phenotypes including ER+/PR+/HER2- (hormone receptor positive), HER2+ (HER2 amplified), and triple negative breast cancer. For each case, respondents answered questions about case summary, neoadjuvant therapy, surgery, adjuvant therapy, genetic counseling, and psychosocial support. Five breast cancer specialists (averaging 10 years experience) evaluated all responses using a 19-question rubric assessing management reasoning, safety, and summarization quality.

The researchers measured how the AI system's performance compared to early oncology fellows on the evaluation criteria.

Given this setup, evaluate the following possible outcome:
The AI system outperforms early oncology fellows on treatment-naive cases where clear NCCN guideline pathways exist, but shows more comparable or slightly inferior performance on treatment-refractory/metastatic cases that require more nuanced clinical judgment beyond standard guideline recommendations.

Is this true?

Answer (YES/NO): NO